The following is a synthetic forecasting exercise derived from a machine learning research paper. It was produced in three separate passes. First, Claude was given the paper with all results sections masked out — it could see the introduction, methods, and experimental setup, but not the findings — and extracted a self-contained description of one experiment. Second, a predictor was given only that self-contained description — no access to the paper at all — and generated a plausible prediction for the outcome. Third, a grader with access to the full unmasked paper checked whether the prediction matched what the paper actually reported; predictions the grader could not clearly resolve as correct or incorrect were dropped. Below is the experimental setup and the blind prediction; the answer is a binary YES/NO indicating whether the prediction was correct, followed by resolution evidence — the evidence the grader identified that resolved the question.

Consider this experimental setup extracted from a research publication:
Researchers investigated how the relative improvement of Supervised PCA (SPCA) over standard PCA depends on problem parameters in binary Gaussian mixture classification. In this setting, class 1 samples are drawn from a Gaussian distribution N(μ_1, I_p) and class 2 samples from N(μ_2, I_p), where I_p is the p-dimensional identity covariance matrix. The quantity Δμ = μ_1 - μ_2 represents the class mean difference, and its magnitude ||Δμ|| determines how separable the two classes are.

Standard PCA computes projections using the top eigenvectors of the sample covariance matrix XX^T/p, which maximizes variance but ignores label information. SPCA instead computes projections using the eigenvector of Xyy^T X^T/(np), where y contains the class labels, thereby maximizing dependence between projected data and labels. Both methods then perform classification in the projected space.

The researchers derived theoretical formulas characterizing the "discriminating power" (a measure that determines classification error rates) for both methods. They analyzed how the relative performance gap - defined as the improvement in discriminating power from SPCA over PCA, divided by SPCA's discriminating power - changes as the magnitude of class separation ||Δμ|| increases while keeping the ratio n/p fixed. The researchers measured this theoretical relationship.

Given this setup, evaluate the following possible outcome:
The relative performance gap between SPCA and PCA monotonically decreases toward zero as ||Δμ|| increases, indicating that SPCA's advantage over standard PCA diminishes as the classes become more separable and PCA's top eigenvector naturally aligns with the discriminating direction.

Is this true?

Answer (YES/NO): YES